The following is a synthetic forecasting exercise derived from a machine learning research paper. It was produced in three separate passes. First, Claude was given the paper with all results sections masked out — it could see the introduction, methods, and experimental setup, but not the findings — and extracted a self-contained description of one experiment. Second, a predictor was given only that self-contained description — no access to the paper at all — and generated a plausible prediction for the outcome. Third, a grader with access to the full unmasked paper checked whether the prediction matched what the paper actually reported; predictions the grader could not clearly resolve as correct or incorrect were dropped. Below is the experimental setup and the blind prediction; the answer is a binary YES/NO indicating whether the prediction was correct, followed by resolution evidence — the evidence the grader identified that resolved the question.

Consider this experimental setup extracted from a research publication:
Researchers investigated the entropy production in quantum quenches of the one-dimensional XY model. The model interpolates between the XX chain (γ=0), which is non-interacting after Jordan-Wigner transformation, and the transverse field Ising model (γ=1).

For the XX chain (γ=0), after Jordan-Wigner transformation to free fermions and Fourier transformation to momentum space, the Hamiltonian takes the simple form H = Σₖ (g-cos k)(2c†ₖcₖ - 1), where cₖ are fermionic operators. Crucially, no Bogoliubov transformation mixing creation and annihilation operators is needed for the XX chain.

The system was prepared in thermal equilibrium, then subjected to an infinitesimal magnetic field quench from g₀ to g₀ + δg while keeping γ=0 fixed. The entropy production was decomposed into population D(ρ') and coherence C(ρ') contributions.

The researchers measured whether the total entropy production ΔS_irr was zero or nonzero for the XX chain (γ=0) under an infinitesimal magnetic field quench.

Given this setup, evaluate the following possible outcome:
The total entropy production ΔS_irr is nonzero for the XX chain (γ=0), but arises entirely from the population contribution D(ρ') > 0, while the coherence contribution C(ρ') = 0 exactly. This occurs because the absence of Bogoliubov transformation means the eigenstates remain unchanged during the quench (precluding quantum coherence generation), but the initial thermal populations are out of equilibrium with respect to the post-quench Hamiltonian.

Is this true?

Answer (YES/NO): YES